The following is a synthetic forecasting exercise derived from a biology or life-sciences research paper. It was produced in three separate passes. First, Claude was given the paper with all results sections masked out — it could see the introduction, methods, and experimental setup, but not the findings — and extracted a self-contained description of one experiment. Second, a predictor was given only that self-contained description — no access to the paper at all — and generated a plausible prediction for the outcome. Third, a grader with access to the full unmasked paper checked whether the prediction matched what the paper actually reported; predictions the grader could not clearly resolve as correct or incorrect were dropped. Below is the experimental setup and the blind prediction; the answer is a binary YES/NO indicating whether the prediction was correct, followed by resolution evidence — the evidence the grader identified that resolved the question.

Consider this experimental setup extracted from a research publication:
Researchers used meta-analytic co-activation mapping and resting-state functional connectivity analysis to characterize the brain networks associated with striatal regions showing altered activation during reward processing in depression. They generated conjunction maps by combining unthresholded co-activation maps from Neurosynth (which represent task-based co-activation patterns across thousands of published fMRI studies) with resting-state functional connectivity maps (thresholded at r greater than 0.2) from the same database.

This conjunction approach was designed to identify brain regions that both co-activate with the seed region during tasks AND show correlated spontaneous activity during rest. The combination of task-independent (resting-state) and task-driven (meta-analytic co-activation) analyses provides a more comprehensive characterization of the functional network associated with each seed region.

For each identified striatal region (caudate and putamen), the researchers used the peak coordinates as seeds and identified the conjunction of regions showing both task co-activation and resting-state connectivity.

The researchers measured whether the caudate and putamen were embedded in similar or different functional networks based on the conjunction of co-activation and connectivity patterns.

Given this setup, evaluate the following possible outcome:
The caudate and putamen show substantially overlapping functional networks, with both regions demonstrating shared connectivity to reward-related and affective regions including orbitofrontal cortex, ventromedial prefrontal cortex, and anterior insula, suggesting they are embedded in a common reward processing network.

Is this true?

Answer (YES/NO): NO